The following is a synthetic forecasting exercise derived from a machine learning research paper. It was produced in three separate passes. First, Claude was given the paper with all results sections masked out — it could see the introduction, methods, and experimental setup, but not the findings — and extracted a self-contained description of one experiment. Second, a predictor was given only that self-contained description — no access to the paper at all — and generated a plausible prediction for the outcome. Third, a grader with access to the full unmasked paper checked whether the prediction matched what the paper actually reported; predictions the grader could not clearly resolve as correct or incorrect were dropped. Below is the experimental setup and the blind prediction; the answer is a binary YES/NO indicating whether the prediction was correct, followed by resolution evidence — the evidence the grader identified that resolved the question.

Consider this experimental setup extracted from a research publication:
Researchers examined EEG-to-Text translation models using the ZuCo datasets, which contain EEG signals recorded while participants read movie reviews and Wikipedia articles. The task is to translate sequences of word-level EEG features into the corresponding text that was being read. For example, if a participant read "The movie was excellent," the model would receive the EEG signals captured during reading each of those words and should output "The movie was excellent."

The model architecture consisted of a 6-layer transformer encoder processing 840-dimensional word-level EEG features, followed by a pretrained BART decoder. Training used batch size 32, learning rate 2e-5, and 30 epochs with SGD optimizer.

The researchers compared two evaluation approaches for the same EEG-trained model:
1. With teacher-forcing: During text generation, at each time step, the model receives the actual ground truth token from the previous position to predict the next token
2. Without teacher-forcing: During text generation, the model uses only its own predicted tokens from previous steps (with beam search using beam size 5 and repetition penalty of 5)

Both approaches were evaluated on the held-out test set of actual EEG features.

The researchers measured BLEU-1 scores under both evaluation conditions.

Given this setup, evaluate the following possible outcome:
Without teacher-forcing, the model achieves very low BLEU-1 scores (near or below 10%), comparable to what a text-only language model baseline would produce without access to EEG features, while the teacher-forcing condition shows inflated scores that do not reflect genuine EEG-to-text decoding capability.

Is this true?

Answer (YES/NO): NO